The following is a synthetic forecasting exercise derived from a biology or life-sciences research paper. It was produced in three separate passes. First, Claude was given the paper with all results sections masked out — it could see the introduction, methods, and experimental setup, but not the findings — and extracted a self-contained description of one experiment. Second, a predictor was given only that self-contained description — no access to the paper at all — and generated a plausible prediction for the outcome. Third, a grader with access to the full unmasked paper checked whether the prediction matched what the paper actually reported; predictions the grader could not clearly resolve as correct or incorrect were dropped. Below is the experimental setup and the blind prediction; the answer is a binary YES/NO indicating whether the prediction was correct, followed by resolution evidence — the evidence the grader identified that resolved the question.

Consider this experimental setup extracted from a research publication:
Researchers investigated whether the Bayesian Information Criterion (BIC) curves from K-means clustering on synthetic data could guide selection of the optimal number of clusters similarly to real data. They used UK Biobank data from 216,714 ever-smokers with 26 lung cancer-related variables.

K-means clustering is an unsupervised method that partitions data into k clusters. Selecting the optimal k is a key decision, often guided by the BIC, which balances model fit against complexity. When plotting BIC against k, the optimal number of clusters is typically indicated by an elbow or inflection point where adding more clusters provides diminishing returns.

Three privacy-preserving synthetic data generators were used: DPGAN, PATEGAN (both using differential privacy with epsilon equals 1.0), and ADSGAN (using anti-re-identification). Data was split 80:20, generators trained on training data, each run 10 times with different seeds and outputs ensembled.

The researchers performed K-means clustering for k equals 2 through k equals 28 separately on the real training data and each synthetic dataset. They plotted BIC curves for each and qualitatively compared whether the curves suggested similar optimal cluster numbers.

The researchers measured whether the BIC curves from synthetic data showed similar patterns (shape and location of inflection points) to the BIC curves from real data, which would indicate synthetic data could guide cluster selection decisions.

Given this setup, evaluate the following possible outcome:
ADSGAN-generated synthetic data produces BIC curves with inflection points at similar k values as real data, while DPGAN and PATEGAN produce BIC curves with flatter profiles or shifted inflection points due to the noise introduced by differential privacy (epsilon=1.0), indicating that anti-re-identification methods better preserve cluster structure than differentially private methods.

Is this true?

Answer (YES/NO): NO